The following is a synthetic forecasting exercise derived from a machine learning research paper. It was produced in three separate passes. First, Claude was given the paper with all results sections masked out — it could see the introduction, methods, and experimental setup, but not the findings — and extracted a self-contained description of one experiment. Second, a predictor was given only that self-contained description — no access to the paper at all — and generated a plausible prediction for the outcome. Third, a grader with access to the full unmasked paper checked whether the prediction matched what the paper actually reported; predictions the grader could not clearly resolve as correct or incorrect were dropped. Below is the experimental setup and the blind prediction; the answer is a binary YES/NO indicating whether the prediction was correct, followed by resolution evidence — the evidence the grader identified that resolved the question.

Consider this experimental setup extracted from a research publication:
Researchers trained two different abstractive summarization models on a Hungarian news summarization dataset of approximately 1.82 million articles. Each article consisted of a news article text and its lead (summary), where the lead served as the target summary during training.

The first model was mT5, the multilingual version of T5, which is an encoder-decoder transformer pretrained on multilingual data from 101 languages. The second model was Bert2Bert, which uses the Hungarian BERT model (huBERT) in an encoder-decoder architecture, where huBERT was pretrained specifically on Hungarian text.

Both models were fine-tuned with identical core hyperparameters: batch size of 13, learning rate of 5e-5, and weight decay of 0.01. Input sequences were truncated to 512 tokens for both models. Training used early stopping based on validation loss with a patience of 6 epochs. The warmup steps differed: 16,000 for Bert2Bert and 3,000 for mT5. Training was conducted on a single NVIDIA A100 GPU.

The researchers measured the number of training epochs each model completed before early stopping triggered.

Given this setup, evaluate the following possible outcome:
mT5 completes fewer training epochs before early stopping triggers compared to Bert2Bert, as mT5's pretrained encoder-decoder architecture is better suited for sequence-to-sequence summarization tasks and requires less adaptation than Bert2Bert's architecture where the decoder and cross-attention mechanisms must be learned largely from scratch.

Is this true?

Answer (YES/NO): NO